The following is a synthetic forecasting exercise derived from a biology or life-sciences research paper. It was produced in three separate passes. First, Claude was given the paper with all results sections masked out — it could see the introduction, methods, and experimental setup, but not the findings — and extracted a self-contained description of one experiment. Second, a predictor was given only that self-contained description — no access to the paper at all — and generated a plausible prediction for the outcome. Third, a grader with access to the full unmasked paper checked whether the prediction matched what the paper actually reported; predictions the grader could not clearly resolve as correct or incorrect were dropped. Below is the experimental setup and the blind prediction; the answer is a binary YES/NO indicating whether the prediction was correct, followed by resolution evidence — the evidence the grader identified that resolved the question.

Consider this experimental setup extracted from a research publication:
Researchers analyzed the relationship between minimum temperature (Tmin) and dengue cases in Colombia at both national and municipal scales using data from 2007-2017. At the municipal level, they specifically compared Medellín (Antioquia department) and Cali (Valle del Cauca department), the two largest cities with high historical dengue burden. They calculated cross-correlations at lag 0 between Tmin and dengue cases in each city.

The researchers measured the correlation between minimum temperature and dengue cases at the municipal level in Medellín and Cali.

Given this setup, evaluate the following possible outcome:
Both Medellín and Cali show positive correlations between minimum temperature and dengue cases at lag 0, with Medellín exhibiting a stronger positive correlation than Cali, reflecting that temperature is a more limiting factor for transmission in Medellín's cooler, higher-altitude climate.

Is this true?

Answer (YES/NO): NO